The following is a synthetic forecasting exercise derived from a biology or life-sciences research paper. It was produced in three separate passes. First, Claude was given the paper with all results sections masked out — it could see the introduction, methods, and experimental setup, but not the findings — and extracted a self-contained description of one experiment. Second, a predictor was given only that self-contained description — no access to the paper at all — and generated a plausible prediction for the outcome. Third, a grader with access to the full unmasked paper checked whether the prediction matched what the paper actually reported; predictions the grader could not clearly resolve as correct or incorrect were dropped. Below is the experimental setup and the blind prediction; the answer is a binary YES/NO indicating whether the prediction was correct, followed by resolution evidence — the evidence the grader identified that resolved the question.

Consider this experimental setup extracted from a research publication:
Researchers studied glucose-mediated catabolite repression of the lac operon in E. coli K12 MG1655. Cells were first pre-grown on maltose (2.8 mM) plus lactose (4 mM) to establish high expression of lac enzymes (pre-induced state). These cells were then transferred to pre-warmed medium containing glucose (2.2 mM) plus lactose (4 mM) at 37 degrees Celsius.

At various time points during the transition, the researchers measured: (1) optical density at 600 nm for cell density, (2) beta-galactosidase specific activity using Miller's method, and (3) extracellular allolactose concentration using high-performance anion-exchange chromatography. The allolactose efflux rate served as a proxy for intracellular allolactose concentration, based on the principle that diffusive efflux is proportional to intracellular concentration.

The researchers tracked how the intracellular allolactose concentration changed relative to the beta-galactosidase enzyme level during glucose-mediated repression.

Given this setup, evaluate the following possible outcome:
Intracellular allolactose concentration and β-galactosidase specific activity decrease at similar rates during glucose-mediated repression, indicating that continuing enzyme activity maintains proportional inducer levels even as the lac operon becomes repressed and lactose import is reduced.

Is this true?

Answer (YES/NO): NO